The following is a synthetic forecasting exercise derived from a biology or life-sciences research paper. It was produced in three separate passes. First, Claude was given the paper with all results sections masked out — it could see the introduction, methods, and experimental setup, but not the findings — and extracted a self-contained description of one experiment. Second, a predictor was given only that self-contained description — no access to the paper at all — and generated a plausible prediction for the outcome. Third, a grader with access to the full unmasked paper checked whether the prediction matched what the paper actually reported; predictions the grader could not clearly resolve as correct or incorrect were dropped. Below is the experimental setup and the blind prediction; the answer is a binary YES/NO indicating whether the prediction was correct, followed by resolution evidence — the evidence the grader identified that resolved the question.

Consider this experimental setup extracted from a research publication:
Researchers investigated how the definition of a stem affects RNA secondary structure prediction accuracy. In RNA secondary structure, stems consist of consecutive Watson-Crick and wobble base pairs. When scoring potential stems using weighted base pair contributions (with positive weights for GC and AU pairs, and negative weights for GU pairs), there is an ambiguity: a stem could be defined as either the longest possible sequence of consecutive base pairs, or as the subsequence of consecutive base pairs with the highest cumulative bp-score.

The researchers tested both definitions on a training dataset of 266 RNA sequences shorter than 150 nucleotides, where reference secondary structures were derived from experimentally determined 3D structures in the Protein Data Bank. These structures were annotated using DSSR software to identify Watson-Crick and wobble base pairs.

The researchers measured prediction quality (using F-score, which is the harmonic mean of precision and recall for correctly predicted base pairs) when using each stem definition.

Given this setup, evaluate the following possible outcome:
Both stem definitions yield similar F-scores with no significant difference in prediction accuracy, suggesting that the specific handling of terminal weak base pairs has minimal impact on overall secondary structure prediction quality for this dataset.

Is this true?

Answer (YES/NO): YES